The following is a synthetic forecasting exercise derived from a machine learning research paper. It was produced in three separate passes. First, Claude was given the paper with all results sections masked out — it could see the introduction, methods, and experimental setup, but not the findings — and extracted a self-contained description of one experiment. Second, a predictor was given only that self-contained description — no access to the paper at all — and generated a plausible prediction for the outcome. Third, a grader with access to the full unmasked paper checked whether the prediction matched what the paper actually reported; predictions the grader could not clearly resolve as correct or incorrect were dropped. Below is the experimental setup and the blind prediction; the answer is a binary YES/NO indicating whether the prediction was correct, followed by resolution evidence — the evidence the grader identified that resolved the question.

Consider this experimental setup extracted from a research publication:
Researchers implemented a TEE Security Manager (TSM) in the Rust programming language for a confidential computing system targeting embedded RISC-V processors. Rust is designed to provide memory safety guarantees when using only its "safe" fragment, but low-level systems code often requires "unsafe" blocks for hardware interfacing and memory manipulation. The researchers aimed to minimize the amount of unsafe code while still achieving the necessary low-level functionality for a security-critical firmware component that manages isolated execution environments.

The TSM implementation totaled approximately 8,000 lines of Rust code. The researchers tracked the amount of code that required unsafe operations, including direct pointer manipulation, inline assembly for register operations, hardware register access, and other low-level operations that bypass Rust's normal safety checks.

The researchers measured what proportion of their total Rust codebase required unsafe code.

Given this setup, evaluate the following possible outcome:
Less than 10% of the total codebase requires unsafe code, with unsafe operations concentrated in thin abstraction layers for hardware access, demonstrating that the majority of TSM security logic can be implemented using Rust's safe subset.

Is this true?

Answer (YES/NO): YES